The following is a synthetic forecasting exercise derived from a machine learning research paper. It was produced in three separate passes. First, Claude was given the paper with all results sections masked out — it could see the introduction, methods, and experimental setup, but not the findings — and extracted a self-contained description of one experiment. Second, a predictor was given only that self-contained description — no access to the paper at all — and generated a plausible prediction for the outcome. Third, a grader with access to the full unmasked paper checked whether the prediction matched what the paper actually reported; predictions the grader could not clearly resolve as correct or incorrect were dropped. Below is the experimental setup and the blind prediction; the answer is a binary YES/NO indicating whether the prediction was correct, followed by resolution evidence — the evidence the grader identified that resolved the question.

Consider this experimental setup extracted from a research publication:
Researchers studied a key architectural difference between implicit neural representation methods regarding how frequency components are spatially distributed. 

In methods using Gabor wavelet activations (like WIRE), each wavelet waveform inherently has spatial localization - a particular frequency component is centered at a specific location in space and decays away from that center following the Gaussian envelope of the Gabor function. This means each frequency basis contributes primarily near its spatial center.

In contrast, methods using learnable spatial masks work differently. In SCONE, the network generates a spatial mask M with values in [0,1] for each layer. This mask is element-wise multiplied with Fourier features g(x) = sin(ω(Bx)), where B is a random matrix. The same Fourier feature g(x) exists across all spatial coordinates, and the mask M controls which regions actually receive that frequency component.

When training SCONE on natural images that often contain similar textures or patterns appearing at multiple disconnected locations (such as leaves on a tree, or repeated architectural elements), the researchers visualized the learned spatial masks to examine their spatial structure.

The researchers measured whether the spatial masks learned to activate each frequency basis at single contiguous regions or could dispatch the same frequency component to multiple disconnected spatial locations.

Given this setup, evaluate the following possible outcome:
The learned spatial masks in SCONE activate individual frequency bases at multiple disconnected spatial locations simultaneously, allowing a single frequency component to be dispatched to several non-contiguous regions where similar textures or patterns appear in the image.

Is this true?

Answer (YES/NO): YES